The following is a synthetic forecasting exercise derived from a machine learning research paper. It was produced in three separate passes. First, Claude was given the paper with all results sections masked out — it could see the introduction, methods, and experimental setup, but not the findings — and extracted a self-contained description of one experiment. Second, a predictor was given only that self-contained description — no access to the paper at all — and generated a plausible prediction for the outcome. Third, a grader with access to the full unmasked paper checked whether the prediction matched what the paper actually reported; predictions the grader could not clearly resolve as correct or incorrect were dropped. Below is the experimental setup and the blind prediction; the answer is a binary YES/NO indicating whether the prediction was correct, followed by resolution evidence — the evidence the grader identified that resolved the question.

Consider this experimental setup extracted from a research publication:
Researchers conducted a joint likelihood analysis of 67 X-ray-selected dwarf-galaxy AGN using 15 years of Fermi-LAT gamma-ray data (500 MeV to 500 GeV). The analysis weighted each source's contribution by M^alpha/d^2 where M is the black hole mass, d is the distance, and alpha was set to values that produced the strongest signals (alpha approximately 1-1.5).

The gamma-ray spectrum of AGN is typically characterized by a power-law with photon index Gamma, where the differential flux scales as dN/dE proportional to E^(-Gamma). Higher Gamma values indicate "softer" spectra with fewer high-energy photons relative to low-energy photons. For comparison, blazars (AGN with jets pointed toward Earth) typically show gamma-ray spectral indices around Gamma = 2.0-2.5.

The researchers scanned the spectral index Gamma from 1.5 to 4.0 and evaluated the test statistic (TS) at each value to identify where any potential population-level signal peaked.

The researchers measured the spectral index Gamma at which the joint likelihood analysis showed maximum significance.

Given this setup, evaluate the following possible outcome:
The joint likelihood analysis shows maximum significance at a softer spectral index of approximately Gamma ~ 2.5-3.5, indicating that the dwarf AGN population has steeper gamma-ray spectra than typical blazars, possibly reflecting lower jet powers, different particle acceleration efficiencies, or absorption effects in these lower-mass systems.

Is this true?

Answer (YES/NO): NO